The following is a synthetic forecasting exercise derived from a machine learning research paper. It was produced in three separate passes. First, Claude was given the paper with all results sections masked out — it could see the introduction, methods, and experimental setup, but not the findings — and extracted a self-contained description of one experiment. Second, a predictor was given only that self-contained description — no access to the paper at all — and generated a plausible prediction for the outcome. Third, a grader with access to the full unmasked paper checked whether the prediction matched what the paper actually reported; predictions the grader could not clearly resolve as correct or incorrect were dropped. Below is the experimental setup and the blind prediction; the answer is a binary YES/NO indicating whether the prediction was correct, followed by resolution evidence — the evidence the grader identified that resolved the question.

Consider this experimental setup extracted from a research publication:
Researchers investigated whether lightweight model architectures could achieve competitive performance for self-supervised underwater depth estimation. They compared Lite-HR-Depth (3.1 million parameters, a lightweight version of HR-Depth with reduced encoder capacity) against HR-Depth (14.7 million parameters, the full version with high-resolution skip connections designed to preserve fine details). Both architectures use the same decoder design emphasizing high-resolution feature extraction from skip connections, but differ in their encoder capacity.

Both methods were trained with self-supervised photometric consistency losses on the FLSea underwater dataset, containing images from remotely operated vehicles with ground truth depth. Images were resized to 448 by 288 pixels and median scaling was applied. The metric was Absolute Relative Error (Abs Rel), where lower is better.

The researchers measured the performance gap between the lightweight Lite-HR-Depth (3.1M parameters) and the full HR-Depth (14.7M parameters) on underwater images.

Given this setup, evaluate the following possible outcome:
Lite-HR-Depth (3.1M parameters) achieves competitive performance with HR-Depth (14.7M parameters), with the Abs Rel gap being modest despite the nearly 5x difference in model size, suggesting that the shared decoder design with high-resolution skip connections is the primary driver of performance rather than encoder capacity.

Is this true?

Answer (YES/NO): NO